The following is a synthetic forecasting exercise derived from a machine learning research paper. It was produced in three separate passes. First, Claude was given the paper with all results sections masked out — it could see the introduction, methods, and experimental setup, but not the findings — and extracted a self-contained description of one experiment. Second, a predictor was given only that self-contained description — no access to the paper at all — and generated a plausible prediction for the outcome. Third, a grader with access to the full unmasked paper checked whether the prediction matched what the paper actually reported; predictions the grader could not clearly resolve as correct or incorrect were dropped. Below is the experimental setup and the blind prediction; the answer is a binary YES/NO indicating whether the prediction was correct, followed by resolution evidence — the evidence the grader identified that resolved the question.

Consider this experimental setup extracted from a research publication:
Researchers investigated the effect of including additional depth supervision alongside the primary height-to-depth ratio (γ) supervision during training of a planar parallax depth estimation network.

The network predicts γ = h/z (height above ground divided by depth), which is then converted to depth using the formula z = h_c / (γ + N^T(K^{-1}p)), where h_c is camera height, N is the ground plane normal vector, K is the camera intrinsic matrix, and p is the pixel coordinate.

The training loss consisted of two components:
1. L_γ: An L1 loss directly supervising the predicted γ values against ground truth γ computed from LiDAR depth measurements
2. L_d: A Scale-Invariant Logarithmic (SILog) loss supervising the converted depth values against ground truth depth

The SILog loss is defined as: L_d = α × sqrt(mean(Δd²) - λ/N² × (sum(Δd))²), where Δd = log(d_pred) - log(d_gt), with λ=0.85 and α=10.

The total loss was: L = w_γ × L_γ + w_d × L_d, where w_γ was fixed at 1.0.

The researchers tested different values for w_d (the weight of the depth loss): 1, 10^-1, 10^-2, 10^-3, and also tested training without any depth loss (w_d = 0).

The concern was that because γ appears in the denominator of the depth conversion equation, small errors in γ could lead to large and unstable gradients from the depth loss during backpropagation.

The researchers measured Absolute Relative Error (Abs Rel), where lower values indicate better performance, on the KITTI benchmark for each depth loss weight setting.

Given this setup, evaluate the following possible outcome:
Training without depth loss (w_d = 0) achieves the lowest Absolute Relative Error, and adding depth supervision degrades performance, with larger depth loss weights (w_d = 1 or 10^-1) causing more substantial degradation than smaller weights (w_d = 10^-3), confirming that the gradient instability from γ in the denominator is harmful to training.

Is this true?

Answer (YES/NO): NO